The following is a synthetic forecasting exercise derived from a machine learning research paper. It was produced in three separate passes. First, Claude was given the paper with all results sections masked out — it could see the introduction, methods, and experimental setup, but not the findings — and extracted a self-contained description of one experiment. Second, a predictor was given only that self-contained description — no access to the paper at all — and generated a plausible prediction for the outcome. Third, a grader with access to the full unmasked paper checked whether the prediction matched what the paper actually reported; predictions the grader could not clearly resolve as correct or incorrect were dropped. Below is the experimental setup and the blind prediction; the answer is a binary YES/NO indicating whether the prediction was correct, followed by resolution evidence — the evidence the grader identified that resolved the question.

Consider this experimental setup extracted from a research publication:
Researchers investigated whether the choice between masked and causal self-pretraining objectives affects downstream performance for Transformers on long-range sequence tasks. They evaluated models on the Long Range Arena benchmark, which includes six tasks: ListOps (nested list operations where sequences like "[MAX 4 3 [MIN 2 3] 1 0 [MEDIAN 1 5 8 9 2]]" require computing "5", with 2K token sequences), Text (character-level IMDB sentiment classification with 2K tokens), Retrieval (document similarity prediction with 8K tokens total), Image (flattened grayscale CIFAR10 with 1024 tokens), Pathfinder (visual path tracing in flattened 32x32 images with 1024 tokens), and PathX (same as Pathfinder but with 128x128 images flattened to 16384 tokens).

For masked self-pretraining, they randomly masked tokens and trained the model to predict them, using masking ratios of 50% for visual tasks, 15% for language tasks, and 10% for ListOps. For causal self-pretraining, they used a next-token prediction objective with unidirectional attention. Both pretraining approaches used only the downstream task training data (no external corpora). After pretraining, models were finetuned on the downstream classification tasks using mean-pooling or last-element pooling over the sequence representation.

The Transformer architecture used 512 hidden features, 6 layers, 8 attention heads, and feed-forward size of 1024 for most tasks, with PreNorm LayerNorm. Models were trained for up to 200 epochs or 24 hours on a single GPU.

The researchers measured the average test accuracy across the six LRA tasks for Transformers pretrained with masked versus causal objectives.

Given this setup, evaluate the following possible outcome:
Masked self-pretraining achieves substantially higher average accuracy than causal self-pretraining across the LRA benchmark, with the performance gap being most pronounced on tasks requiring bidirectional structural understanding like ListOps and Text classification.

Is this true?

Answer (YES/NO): NO